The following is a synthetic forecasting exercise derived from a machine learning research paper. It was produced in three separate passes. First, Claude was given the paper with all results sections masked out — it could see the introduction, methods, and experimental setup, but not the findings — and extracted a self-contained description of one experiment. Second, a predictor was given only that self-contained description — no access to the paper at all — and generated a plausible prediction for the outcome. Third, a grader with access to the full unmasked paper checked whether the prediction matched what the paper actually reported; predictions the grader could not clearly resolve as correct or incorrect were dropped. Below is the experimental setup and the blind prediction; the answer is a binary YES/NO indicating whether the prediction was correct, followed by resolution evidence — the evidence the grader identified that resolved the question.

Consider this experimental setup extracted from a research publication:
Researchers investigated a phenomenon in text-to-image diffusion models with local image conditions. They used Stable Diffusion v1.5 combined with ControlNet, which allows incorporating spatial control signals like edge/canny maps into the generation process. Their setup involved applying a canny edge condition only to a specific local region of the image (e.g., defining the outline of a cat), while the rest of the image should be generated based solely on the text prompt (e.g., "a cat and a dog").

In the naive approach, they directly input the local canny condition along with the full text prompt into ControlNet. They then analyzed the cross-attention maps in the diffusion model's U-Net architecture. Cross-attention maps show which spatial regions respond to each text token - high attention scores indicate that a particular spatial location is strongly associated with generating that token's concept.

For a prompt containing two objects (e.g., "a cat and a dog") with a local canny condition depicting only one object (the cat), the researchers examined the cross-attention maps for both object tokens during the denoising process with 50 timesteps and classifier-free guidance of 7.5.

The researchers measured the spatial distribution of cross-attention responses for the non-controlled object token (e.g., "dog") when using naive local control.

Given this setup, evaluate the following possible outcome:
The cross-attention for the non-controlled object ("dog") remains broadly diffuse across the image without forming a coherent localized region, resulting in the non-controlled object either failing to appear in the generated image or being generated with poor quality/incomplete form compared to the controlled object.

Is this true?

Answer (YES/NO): NO